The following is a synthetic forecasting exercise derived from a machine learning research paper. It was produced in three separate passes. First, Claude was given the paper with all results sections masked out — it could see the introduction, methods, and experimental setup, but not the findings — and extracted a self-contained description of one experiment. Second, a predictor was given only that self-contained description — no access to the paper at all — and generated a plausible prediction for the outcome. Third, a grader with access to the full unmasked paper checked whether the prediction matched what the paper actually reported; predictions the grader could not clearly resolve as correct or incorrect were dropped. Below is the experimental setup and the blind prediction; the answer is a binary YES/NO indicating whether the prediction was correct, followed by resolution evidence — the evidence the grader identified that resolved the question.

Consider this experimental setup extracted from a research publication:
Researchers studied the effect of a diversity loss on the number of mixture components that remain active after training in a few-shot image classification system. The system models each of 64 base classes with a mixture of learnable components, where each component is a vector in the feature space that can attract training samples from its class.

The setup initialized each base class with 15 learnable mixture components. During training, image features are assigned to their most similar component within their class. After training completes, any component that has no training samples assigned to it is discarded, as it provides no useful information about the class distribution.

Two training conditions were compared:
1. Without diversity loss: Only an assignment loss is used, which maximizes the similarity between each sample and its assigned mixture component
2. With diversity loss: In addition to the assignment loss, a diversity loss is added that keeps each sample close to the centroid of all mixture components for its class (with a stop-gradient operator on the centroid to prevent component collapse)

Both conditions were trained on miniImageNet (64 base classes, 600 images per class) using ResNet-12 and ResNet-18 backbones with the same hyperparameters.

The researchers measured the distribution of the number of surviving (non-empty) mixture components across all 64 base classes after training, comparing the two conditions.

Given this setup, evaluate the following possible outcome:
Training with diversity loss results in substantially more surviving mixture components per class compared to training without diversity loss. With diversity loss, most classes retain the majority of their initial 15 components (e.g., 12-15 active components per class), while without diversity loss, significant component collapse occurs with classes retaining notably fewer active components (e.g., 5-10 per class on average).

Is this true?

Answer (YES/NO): NO